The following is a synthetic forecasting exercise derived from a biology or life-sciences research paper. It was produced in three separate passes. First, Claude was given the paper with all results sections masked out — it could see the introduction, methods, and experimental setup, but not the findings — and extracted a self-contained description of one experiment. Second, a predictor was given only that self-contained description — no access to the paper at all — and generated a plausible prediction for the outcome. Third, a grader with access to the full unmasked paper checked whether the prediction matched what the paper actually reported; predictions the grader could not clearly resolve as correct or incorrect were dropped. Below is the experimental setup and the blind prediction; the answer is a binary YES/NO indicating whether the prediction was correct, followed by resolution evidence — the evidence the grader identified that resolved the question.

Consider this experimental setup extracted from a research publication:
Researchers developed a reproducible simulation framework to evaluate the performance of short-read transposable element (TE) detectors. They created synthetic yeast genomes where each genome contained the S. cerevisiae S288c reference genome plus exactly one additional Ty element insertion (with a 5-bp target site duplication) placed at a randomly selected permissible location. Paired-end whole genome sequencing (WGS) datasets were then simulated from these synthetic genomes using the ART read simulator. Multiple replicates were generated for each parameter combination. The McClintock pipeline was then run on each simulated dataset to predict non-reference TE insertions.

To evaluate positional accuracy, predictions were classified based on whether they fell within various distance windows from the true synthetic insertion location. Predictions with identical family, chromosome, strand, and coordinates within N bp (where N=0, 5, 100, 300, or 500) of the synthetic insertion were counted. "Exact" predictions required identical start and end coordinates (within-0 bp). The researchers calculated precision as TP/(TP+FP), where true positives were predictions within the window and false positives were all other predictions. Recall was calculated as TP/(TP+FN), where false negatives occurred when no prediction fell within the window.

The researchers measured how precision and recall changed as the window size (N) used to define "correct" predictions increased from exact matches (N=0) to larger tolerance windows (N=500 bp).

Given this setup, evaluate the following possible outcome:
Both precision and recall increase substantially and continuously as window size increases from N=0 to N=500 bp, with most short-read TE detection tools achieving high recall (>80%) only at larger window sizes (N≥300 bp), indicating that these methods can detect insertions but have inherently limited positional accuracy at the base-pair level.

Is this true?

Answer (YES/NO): NO